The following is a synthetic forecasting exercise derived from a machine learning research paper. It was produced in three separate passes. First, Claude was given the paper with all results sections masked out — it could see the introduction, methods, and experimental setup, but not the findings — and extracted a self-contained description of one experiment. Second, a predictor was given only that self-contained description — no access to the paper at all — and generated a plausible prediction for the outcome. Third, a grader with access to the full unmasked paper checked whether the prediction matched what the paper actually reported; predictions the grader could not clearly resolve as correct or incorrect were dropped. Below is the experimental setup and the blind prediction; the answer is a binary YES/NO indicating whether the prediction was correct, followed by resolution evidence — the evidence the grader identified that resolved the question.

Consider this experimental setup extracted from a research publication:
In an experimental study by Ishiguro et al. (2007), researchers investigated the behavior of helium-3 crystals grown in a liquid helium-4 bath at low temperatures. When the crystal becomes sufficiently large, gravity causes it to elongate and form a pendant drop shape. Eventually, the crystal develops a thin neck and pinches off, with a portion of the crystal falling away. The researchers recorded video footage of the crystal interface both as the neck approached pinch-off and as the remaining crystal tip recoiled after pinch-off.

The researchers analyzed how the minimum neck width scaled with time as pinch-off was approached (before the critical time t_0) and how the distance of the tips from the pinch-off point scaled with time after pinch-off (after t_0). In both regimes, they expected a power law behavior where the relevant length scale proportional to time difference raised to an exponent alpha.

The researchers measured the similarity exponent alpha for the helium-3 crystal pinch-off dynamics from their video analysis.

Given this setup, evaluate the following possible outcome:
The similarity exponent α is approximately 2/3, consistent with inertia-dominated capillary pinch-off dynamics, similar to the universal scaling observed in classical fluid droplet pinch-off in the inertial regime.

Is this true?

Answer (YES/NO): NO